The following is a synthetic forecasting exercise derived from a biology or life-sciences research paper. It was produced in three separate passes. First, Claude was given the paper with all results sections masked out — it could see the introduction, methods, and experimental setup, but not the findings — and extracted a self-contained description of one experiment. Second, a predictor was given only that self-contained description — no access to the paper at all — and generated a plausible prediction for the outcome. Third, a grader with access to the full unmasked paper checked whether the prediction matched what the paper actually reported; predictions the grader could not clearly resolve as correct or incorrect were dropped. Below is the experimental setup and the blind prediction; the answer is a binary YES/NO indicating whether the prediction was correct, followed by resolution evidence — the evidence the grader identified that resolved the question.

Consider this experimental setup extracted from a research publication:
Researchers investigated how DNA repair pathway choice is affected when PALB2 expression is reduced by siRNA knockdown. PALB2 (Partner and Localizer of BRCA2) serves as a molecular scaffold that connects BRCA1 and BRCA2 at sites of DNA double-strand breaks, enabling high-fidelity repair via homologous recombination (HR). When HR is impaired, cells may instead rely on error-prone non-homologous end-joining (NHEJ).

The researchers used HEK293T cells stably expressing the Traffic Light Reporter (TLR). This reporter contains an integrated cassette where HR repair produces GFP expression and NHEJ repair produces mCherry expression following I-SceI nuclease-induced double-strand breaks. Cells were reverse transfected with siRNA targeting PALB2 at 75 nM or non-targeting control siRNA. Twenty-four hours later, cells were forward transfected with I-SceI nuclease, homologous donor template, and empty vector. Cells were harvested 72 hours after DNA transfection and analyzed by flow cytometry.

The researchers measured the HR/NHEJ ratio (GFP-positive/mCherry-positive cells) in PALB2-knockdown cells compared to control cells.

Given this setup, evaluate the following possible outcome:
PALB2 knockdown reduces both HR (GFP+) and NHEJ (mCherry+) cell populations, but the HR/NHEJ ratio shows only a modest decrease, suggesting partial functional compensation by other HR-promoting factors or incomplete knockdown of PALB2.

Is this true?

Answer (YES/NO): NO